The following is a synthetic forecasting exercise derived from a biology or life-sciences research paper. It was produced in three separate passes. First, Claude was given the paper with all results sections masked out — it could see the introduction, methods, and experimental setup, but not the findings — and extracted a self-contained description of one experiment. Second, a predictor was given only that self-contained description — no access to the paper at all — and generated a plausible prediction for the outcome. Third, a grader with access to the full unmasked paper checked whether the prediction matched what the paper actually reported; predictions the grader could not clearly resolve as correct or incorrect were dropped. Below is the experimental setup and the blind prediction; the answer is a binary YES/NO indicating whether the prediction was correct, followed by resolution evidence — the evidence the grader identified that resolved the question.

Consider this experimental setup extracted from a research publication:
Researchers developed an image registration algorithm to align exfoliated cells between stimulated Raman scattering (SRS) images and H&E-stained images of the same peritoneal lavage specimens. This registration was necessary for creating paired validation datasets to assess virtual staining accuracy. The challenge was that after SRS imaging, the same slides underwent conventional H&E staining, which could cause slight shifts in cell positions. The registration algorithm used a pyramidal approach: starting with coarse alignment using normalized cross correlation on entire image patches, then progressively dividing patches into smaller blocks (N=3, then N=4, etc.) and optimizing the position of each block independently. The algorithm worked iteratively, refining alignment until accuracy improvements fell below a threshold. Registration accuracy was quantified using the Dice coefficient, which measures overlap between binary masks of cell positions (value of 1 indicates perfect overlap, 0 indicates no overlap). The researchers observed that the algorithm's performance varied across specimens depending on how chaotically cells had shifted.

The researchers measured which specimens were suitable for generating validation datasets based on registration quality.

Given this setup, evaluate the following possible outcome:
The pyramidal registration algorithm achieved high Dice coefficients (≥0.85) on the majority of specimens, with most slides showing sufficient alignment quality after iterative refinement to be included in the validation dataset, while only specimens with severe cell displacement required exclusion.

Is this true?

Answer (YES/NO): NO